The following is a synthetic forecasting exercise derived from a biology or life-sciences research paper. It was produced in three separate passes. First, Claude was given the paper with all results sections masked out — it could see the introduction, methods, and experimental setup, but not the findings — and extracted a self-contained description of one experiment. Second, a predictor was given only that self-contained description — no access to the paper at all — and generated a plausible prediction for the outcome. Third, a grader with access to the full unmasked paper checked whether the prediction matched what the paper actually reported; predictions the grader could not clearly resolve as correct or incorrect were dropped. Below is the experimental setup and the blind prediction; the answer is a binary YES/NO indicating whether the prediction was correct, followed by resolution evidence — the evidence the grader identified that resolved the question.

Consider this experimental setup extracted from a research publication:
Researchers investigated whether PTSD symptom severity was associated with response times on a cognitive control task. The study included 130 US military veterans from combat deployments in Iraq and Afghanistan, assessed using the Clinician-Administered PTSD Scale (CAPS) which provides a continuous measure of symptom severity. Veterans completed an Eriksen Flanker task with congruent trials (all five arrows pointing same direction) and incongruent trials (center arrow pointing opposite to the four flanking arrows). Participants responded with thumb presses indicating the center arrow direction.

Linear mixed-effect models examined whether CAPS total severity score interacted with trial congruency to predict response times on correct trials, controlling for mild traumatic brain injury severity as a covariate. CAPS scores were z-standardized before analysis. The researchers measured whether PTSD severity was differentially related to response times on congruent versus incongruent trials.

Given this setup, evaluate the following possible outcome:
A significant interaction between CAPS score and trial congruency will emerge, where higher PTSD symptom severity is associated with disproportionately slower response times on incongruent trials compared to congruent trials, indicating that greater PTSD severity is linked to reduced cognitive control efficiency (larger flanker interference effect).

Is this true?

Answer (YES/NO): NO